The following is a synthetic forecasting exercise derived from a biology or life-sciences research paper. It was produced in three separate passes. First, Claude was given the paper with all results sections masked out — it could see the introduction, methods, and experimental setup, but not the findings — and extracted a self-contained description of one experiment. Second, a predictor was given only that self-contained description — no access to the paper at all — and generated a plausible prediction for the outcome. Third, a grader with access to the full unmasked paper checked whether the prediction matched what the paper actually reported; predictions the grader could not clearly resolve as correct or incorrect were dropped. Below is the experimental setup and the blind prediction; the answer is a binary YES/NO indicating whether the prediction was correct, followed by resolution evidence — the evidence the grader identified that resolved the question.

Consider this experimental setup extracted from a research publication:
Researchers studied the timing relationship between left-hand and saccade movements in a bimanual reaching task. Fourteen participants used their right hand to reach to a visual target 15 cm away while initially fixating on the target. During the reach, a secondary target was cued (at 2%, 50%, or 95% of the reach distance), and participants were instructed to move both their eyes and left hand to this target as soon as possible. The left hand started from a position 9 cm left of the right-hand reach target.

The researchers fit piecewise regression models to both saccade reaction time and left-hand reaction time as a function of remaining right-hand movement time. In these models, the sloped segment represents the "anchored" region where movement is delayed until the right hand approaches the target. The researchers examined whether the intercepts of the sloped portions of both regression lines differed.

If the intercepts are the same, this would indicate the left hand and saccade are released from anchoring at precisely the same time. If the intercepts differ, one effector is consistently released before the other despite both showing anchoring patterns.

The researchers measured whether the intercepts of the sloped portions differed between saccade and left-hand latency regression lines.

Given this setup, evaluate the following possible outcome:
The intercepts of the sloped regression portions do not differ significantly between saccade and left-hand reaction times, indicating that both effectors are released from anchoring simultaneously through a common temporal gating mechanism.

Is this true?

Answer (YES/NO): NO